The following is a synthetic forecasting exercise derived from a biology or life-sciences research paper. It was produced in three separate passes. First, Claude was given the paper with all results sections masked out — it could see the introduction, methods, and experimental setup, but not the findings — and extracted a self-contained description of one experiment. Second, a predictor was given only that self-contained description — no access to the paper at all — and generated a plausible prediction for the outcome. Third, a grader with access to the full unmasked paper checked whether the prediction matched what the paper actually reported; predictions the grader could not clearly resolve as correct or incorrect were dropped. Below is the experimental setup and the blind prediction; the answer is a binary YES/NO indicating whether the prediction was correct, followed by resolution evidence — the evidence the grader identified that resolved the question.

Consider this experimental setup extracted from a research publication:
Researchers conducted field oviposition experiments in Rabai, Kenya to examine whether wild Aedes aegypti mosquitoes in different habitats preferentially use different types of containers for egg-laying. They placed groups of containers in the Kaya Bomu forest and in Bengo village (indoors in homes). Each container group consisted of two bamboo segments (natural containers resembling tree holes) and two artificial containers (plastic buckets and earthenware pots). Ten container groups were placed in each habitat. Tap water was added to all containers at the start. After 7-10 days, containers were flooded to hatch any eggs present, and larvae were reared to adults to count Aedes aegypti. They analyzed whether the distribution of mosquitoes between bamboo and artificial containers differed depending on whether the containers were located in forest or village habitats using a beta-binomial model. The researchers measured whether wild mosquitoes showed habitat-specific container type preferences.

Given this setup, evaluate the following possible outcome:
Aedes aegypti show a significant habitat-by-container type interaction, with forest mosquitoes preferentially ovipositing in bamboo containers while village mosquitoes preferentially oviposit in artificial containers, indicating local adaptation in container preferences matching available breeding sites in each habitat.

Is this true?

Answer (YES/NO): NO